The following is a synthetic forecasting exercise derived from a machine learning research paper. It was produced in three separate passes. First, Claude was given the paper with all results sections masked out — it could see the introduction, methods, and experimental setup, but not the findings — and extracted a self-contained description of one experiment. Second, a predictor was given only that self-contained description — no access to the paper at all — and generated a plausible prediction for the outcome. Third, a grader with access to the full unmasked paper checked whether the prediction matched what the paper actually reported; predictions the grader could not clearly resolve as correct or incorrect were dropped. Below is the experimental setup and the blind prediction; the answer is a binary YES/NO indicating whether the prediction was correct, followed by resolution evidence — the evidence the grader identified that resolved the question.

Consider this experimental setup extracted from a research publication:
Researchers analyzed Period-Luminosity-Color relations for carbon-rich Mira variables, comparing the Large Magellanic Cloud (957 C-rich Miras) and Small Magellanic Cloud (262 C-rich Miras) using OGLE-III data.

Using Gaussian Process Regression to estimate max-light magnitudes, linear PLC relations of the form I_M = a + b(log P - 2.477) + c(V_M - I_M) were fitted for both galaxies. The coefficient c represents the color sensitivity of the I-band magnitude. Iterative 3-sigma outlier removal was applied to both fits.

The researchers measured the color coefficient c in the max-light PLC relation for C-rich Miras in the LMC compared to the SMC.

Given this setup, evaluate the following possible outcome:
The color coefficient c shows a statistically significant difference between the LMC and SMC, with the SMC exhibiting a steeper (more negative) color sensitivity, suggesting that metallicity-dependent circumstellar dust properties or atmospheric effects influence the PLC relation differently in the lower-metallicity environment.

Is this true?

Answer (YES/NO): NO